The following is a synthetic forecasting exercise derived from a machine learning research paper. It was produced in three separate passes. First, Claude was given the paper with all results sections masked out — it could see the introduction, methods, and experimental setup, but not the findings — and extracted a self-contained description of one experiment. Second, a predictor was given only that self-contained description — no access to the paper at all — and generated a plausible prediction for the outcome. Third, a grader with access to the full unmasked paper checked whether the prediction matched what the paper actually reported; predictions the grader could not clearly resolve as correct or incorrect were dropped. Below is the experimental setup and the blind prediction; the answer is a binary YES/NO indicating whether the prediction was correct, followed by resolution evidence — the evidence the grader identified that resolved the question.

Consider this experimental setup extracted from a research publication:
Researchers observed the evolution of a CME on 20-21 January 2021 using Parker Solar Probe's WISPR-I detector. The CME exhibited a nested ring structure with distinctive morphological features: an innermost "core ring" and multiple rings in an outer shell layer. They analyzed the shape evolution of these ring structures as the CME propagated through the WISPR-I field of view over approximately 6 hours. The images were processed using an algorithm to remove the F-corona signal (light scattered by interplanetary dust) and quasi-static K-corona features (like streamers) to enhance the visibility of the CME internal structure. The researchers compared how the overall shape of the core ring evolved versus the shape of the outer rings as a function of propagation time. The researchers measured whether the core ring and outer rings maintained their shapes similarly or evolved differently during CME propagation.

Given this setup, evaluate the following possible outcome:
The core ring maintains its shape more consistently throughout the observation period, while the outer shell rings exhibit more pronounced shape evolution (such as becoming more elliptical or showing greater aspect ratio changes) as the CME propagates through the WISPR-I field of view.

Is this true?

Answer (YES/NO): YES